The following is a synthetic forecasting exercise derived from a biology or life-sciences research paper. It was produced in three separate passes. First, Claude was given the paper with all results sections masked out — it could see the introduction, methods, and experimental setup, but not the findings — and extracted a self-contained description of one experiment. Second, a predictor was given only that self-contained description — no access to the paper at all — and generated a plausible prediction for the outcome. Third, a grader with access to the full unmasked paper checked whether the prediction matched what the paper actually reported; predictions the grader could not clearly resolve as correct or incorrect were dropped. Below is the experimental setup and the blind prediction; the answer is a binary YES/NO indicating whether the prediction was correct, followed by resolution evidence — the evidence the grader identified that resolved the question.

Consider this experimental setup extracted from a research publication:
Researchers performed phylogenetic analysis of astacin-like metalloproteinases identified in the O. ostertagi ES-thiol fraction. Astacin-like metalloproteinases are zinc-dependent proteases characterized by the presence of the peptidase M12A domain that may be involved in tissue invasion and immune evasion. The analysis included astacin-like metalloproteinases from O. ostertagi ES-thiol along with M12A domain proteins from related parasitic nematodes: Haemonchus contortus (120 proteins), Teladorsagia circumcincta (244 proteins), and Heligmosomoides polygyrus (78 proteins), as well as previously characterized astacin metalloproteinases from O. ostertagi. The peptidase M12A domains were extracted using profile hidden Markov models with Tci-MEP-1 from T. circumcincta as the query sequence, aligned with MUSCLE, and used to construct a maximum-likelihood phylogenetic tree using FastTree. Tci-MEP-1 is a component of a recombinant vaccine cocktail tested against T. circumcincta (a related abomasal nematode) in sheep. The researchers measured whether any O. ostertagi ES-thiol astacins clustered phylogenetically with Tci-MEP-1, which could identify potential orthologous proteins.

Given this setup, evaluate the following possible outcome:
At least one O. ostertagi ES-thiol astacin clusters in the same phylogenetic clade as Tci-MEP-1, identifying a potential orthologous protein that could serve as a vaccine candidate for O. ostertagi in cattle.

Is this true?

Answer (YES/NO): YES